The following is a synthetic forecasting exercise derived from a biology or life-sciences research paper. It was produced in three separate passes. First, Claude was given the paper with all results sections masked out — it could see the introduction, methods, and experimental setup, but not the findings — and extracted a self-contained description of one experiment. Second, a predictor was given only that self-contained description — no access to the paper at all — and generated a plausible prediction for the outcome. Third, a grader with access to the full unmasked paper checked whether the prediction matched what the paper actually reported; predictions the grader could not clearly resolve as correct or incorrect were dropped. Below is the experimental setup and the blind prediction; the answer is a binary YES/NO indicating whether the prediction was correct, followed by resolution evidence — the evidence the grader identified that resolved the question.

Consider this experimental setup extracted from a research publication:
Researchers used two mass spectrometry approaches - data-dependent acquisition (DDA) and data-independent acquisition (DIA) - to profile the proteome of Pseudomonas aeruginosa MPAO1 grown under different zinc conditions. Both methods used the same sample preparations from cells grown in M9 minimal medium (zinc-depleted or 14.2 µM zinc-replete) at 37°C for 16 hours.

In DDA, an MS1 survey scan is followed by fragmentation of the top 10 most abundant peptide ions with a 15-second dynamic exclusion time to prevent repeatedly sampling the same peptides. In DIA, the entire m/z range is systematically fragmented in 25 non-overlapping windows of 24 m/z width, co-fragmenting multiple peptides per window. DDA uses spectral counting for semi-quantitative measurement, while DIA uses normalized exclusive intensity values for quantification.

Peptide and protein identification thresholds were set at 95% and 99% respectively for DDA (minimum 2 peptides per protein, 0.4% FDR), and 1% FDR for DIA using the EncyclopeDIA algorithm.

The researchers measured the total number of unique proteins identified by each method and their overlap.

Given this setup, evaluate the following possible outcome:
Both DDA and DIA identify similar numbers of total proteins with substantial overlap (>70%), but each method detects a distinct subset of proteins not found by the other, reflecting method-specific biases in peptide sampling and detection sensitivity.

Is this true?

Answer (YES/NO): YES